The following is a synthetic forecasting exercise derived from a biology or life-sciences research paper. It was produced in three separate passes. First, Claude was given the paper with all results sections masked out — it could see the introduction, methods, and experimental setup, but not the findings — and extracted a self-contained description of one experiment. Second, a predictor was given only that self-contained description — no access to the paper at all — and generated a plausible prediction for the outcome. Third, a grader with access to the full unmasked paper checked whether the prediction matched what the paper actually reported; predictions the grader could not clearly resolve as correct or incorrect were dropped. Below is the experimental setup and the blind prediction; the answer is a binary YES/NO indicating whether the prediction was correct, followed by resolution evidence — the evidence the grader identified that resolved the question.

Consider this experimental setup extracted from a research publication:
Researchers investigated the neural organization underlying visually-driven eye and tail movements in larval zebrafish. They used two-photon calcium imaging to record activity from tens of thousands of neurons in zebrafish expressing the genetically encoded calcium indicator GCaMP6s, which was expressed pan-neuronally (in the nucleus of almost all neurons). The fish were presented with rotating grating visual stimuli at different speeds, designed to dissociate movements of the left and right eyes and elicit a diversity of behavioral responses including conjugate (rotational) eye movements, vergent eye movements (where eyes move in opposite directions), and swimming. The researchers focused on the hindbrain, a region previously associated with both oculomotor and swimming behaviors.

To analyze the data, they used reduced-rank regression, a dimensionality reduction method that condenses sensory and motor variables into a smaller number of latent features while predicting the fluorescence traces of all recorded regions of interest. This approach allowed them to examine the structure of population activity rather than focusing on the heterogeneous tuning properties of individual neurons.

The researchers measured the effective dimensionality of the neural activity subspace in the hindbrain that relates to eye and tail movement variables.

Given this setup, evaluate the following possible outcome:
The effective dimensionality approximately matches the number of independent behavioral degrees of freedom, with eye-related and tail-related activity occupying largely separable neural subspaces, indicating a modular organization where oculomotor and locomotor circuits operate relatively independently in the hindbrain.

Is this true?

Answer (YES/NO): NO